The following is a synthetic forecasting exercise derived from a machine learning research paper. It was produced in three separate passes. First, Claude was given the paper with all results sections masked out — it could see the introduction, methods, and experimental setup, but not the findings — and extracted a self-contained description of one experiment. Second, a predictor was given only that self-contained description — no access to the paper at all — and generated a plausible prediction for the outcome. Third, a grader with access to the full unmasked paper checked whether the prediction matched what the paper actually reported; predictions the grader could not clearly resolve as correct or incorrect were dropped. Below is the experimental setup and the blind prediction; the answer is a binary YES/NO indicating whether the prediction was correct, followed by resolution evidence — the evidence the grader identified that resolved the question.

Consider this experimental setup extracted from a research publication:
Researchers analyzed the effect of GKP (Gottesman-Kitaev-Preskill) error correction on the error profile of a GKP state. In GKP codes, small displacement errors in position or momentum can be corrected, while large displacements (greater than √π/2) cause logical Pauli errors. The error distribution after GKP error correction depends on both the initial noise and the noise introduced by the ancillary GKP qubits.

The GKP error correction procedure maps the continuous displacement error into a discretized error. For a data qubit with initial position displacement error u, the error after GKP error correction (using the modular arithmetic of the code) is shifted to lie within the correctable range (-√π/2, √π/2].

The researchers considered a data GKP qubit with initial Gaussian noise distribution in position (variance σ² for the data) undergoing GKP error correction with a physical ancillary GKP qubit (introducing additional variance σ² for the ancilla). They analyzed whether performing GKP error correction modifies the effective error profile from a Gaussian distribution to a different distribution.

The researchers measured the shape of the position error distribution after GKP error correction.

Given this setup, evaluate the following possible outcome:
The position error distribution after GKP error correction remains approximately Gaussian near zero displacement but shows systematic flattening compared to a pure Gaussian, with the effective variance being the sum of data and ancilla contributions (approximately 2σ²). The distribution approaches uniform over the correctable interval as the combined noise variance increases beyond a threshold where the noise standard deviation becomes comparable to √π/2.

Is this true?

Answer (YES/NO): NO